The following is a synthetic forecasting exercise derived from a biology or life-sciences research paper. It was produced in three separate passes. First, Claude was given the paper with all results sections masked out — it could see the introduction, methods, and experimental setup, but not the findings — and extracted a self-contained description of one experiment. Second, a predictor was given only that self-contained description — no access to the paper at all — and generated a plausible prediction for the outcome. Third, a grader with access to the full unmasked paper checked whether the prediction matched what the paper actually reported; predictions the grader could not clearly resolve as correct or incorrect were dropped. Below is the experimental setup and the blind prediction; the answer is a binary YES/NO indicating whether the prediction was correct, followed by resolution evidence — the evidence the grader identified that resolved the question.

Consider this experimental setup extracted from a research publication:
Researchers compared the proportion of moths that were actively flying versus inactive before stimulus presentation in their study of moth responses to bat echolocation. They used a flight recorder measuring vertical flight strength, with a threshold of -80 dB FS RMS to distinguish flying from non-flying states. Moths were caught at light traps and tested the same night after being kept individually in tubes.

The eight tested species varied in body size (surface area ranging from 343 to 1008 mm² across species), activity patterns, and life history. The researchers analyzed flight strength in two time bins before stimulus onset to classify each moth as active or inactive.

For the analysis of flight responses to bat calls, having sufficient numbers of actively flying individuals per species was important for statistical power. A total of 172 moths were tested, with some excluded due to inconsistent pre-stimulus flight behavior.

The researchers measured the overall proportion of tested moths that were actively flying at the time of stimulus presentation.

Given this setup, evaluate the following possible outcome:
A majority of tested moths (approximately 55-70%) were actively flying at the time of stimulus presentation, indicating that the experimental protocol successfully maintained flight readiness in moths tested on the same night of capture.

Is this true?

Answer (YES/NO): NO